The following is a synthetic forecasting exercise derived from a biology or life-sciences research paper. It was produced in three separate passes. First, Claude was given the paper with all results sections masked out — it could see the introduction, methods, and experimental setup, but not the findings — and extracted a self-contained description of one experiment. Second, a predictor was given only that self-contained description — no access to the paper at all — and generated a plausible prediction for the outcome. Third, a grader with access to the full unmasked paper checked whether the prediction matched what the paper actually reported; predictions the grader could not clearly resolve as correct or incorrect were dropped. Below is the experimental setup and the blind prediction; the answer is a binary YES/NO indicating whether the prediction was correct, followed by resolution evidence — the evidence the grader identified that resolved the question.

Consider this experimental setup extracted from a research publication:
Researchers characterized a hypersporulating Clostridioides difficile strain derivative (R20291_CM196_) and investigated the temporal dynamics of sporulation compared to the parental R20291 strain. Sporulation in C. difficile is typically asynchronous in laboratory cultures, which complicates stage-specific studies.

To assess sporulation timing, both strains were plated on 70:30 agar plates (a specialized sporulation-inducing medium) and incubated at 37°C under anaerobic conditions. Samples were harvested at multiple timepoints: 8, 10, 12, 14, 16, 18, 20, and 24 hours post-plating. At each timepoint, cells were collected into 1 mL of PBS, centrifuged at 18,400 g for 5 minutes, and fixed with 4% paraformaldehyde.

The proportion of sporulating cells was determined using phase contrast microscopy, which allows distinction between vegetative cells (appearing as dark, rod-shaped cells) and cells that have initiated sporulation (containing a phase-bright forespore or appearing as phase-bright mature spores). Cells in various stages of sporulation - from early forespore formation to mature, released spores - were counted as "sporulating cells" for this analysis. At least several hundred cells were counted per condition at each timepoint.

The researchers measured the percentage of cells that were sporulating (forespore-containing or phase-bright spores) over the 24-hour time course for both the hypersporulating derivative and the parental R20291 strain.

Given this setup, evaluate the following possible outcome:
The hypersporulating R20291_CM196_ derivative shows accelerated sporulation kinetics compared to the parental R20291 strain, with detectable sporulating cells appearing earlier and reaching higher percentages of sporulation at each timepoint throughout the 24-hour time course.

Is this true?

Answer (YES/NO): YES